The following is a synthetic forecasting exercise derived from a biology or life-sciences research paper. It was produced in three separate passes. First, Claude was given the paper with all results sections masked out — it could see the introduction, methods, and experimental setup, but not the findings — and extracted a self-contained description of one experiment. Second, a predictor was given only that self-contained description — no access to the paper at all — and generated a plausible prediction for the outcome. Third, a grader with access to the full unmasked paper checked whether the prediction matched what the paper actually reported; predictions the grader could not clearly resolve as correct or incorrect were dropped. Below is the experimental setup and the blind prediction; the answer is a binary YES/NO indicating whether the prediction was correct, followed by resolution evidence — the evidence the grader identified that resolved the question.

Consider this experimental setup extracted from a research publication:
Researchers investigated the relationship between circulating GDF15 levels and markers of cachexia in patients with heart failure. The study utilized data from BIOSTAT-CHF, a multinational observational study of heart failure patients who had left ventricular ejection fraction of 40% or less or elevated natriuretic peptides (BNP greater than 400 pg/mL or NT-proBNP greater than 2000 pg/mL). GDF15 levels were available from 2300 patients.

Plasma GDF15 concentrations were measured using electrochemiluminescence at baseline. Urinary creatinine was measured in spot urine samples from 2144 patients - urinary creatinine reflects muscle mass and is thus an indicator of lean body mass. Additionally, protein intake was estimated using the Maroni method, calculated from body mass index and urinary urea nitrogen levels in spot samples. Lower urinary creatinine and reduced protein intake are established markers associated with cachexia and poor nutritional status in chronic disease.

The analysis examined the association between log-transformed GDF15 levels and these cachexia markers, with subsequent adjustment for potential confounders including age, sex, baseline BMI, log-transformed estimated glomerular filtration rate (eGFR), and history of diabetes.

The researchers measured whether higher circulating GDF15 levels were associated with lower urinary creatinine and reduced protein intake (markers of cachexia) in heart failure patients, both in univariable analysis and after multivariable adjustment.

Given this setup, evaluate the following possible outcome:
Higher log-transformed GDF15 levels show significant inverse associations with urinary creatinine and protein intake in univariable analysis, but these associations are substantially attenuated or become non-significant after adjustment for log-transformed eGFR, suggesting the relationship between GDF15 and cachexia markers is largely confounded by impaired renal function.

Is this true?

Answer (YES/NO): NO